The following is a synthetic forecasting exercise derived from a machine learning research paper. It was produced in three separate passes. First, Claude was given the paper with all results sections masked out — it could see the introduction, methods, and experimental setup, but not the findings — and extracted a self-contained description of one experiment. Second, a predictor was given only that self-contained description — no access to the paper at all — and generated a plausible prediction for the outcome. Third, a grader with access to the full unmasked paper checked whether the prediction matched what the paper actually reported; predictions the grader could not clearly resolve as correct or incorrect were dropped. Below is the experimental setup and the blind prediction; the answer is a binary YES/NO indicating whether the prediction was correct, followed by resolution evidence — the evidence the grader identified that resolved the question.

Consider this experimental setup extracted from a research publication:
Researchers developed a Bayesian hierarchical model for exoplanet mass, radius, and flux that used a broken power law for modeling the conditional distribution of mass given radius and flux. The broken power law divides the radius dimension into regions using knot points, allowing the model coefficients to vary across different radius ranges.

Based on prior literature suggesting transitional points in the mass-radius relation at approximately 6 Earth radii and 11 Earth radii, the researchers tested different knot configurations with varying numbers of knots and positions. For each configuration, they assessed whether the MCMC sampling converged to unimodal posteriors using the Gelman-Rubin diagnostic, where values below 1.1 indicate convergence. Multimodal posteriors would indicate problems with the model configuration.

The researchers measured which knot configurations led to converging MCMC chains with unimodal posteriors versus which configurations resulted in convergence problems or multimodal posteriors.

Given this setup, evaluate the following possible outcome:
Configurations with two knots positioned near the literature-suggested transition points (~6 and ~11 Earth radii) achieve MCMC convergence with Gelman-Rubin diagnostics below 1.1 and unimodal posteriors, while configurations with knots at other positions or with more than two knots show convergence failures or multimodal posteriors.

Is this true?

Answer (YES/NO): YES